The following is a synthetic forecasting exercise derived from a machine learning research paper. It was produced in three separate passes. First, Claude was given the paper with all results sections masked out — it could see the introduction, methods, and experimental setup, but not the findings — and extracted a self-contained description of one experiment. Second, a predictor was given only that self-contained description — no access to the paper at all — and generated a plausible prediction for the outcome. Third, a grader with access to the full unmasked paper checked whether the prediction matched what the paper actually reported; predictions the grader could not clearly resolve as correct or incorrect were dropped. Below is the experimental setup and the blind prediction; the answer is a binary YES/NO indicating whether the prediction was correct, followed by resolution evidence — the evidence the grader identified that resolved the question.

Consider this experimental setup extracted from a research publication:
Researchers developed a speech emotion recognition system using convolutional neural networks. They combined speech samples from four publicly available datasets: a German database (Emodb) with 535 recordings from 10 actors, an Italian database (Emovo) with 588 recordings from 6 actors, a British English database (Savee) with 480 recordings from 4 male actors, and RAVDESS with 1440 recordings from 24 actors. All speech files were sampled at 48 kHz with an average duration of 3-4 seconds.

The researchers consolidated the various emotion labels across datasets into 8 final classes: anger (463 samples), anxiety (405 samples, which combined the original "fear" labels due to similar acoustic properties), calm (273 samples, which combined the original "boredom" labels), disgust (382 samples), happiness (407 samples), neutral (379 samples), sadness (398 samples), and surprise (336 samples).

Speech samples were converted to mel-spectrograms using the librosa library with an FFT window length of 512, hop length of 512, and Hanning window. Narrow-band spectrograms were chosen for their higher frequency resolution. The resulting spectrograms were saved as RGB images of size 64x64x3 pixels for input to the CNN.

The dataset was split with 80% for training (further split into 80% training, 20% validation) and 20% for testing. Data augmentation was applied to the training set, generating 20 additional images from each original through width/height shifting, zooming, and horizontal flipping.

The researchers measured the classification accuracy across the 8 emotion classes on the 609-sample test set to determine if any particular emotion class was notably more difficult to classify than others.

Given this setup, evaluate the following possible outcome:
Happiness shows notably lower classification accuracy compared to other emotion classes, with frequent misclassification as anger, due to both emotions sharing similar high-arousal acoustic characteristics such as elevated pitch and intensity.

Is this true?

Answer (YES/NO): NO